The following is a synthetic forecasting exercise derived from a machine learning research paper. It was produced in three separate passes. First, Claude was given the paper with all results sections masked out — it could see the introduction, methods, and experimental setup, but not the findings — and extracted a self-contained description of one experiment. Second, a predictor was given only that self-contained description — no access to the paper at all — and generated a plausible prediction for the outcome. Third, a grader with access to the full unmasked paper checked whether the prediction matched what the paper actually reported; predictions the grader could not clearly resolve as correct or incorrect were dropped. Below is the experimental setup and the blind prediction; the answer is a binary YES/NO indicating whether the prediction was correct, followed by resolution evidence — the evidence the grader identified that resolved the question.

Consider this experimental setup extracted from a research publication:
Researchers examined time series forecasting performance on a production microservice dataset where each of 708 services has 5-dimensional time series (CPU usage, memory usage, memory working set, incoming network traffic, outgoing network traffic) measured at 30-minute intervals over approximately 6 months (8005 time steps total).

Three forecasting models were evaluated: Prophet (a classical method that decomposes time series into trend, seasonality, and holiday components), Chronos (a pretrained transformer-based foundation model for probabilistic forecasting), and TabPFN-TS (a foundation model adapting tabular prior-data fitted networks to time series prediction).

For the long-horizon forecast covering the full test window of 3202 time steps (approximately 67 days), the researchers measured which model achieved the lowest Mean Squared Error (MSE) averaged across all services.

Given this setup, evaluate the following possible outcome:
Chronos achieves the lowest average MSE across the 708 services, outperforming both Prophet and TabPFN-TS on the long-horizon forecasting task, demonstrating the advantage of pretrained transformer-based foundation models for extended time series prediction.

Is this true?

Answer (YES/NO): NO